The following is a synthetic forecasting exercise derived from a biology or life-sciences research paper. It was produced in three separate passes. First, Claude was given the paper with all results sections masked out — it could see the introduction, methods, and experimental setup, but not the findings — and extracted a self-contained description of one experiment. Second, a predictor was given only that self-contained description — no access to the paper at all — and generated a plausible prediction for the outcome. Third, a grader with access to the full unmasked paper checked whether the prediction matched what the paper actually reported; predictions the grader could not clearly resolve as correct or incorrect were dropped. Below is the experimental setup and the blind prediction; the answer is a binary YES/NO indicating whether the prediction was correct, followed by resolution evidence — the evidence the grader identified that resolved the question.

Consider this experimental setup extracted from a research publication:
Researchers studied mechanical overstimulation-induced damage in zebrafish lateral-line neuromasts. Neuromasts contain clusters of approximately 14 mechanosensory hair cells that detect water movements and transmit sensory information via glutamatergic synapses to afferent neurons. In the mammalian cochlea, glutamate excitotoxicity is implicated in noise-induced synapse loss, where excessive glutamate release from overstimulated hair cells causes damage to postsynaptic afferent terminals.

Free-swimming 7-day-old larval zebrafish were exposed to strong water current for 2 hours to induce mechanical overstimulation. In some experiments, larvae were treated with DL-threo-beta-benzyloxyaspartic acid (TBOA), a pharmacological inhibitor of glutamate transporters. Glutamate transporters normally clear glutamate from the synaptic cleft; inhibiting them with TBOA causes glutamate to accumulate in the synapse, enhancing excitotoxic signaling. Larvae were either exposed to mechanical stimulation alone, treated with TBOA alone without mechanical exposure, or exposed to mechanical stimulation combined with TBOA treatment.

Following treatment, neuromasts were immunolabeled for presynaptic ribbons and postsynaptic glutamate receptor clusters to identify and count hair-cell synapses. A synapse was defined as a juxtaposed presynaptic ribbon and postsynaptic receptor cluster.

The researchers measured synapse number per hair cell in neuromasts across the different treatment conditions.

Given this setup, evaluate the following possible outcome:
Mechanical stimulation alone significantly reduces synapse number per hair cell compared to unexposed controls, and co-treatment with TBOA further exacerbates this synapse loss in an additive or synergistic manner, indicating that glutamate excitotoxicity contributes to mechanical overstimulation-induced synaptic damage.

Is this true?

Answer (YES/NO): YES